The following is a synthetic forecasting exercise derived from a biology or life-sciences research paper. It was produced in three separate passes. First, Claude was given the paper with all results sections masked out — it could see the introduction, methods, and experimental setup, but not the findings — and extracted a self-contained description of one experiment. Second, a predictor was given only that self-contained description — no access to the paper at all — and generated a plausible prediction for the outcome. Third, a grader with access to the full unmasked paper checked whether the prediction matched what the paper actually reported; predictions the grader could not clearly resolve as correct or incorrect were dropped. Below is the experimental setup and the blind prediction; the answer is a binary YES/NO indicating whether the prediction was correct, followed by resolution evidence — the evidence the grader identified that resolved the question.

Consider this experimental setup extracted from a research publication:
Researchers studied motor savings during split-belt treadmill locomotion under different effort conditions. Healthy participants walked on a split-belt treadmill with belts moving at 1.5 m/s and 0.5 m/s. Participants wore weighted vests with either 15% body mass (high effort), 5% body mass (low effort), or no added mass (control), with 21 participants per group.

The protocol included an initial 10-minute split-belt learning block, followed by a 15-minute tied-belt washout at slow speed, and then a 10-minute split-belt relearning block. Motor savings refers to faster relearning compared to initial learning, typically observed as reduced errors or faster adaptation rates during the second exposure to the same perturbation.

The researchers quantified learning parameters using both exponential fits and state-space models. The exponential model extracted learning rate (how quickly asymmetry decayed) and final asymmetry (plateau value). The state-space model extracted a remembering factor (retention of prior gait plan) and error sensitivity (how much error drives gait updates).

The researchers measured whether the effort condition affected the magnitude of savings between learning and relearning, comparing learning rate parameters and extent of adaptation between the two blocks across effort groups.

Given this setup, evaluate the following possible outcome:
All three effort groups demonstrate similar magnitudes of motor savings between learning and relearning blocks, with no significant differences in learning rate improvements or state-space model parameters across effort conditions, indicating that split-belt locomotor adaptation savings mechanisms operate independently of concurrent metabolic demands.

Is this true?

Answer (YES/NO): YES